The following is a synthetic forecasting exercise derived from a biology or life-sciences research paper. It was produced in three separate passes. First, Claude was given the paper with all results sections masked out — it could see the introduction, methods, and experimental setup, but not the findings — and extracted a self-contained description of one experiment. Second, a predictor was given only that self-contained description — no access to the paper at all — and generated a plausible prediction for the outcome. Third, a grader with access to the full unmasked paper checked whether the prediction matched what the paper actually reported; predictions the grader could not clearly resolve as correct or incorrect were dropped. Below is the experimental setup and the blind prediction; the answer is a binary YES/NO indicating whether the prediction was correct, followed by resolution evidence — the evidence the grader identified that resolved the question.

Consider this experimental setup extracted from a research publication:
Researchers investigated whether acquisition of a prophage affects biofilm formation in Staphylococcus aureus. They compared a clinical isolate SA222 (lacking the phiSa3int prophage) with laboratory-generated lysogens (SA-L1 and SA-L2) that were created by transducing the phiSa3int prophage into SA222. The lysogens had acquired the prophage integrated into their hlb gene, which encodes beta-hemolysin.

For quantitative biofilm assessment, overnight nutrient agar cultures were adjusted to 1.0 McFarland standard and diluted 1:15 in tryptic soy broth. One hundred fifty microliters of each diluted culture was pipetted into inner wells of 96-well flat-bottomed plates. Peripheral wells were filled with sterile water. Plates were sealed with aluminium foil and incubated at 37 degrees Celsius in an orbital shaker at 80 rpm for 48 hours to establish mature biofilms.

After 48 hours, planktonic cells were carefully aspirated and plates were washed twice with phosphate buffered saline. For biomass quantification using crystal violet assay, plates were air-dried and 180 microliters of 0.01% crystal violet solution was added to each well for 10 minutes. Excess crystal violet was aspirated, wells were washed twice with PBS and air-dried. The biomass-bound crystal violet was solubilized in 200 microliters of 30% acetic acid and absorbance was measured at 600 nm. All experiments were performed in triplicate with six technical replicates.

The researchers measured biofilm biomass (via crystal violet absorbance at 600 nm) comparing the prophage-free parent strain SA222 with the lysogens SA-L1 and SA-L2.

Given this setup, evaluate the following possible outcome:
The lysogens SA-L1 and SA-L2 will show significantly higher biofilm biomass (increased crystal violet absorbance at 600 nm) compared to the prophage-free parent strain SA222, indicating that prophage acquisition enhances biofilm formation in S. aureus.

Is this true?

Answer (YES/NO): NO